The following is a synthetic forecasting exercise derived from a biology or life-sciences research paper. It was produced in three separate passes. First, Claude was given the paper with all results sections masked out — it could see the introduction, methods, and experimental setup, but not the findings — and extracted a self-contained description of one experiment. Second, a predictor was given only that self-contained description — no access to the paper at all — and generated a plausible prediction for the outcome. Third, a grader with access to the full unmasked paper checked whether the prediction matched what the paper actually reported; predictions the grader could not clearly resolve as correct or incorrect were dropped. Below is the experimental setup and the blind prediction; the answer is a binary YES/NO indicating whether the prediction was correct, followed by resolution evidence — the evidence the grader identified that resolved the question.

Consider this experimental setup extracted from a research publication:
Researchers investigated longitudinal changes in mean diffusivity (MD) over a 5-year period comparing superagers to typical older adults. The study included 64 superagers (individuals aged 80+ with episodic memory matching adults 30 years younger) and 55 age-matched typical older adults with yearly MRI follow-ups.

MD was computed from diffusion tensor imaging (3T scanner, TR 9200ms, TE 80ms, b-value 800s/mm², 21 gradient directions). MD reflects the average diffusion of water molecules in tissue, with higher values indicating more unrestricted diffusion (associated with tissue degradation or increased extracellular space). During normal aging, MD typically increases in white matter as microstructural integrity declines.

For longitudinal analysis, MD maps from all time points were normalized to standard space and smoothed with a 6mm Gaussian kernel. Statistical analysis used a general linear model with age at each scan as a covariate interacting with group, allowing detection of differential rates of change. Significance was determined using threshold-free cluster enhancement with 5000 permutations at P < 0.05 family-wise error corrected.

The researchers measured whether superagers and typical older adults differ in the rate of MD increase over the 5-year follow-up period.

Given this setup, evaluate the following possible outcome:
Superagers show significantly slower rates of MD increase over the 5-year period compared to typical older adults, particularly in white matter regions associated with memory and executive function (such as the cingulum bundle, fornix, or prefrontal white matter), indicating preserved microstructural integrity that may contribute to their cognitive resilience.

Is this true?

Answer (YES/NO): YES